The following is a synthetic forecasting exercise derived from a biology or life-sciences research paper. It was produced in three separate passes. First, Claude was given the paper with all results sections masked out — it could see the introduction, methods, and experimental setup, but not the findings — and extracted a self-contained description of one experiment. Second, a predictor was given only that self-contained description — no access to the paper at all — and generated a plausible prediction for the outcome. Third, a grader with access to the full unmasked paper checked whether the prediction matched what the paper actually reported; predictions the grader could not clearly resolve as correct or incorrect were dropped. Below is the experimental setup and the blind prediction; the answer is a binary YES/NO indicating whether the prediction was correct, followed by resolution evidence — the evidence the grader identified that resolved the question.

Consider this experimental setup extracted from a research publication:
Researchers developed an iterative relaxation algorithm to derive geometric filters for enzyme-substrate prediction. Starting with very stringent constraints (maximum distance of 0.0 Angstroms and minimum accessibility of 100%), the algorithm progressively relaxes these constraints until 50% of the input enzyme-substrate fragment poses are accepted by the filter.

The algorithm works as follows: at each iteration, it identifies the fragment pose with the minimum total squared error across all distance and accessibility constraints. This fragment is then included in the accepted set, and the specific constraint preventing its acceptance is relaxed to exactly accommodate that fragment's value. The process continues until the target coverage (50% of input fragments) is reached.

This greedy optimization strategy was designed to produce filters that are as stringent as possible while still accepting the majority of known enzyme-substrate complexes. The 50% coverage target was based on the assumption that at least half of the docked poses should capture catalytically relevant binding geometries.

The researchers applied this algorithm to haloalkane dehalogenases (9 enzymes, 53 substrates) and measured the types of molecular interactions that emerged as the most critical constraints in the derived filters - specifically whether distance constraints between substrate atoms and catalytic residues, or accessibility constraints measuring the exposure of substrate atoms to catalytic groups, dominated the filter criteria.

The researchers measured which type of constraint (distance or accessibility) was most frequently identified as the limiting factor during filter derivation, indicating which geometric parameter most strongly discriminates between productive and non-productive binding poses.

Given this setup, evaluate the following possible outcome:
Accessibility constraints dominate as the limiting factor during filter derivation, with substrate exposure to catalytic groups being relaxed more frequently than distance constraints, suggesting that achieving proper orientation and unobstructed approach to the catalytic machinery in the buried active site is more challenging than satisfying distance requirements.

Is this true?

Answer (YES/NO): YES